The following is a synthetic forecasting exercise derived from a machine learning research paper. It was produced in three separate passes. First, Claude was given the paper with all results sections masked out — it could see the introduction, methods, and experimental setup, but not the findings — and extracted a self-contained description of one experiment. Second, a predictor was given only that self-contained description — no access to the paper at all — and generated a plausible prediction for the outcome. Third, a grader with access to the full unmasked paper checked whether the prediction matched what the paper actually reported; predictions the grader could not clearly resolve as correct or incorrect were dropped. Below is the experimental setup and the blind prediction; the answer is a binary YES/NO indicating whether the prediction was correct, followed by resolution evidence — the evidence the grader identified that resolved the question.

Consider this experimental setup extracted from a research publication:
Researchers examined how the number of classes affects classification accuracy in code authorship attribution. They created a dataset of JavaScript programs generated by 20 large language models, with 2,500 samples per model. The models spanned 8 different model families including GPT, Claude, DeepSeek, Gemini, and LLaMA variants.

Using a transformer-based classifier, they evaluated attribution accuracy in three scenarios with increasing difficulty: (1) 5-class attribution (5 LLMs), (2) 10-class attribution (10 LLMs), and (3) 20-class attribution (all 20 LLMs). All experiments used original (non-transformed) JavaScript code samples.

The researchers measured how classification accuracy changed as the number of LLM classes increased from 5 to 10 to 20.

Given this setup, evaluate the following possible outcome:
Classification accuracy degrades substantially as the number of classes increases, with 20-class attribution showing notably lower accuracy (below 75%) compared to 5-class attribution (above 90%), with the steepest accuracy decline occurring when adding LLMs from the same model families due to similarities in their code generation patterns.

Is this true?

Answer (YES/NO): NO